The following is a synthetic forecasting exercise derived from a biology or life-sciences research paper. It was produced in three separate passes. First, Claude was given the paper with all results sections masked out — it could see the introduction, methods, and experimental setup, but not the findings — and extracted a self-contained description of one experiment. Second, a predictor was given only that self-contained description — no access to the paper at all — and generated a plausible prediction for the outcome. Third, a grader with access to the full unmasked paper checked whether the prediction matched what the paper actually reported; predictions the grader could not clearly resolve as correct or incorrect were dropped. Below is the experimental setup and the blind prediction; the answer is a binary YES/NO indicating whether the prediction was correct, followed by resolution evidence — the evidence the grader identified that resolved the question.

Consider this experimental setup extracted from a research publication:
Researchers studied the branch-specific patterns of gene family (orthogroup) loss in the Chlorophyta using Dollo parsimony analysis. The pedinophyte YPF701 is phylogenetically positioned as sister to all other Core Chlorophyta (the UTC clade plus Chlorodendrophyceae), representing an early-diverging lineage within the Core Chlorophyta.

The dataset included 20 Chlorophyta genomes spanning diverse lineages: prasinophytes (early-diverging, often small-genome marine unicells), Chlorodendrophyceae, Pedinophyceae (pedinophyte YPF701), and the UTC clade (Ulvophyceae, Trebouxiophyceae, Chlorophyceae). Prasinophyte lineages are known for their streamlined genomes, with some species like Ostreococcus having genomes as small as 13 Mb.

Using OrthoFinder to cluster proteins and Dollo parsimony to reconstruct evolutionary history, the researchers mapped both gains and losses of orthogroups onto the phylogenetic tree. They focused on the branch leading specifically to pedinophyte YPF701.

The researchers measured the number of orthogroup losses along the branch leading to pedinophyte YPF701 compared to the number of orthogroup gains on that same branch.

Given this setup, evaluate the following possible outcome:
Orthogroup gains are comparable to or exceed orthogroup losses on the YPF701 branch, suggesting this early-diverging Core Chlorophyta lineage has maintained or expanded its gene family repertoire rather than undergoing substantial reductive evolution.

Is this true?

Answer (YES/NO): NO